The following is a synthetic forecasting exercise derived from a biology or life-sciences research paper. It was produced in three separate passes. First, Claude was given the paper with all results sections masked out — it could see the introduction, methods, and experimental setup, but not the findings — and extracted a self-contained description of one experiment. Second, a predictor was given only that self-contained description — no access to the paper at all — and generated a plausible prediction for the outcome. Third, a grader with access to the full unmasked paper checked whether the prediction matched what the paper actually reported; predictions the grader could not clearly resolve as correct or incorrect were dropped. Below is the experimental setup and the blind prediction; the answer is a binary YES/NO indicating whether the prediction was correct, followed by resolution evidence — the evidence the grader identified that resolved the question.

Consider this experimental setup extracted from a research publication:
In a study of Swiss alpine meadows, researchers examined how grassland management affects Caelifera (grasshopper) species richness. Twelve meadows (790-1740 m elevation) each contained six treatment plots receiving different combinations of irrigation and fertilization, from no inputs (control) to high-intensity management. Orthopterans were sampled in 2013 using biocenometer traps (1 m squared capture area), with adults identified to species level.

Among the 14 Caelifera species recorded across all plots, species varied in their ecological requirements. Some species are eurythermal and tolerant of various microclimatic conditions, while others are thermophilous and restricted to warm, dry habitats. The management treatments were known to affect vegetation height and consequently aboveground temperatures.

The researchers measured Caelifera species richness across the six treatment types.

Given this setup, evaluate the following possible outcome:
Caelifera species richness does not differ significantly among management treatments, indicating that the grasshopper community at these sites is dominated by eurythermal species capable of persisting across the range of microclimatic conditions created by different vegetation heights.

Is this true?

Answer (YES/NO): NO